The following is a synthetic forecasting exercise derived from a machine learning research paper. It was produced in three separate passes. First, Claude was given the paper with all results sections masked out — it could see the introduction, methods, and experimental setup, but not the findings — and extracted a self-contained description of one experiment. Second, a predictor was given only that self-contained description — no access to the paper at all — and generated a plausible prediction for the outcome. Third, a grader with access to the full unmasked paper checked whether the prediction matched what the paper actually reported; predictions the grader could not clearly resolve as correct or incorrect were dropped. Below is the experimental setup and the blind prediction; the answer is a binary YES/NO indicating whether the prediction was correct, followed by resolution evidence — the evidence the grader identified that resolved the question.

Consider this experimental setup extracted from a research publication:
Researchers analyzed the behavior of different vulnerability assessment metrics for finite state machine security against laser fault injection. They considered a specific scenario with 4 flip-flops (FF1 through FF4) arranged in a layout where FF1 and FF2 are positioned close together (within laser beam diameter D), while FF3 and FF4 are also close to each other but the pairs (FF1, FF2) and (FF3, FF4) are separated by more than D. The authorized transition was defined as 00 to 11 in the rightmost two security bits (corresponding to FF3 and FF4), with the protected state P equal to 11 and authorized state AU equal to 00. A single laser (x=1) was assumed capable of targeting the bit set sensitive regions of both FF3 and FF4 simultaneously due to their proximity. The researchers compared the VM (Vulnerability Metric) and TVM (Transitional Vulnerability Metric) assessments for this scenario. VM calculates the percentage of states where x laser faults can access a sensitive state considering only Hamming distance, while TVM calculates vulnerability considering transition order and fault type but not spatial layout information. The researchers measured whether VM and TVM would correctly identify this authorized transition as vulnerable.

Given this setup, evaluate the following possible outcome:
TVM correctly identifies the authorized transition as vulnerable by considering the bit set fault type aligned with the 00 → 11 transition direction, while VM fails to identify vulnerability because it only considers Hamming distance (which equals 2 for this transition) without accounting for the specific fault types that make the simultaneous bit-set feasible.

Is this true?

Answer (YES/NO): NO